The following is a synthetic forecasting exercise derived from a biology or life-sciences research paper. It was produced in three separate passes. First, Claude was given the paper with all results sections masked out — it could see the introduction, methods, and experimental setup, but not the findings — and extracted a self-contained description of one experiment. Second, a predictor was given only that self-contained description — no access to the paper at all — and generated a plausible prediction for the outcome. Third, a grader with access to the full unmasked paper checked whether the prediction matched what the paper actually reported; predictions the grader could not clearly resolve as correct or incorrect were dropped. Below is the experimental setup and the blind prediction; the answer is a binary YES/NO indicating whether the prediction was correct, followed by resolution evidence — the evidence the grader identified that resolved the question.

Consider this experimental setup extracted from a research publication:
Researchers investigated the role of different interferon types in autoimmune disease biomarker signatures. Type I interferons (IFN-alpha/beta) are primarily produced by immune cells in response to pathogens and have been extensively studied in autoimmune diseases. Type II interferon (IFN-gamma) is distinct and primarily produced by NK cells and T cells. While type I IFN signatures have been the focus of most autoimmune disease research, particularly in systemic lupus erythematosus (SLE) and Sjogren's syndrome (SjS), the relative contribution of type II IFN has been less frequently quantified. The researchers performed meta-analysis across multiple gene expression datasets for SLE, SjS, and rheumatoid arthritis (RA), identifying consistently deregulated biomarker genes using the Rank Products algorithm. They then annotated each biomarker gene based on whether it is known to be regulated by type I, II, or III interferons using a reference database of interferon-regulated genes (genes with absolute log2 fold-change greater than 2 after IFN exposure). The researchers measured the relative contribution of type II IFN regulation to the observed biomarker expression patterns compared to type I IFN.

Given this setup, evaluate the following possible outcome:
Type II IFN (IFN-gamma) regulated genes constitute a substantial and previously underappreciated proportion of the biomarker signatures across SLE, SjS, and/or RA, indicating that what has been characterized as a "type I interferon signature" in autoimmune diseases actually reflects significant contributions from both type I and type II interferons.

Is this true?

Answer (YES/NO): YES